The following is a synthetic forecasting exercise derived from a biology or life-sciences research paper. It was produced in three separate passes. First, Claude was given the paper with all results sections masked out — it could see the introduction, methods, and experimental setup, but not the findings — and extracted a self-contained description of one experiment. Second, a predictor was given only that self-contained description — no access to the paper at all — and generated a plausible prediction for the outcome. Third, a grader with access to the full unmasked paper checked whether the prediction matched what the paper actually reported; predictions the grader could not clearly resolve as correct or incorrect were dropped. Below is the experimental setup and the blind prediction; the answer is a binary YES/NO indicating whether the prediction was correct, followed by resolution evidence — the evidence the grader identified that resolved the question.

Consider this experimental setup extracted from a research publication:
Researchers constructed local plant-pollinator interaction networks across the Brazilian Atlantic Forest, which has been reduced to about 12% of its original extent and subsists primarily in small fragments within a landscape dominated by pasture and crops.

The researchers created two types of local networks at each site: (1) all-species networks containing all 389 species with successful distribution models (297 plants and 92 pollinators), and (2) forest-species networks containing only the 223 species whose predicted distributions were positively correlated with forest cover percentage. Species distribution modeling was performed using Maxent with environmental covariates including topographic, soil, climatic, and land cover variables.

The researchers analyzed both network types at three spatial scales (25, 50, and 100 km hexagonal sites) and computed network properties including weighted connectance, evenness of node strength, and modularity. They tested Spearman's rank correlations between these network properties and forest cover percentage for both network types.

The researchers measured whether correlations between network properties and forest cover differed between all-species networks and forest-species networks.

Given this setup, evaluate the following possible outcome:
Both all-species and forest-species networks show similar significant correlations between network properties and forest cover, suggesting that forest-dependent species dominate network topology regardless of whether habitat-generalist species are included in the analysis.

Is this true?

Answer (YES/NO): NO